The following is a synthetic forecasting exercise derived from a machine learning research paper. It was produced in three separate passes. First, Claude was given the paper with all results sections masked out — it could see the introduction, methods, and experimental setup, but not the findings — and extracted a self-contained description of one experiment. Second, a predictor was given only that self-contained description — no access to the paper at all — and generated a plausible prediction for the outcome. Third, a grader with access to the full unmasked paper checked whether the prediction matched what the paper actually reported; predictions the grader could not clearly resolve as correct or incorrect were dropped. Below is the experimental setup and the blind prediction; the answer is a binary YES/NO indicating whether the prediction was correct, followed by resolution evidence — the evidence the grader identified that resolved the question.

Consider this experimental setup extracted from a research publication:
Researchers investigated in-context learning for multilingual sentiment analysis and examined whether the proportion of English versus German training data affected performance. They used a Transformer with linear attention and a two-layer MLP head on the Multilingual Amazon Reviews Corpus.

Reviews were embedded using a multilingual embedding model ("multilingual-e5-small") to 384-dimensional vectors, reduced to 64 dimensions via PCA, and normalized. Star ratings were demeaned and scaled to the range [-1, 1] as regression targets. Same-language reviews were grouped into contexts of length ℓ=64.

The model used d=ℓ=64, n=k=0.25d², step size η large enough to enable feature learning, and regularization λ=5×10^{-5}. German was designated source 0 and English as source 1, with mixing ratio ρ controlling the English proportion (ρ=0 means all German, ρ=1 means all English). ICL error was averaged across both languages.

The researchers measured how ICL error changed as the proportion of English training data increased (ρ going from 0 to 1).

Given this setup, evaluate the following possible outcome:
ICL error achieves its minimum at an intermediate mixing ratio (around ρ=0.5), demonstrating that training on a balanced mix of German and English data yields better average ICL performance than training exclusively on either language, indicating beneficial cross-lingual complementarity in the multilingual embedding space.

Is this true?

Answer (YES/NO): NO